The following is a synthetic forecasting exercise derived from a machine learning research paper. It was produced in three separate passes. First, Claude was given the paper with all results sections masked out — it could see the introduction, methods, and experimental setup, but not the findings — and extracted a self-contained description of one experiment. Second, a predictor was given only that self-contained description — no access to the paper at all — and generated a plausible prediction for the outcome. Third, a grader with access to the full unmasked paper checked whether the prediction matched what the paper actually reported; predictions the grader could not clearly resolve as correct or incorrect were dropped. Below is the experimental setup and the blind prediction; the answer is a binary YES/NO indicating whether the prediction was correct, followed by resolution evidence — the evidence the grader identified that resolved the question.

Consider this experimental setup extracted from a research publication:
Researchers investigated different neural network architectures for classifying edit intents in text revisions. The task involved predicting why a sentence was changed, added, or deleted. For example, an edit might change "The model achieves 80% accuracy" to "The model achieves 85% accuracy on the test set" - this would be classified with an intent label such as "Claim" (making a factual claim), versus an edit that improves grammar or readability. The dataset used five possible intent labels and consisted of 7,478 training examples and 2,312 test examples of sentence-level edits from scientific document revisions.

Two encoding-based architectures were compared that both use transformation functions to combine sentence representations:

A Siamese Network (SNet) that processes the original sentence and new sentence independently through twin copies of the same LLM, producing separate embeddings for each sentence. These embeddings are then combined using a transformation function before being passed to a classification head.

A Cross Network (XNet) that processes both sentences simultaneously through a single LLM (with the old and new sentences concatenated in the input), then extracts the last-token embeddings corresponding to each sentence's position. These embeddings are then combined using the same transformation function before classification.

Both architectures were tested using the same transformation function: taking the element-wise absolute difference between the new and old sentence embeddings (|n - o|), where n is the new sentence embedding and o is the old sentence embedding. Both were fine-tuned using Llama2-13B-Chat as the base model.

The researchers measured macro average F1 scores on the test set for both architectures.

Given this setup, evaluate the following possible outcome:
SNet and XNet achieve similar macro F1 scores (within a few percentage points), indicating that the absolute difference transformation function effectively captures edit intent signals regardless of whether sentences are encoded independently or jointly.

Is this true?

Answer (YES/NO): NO